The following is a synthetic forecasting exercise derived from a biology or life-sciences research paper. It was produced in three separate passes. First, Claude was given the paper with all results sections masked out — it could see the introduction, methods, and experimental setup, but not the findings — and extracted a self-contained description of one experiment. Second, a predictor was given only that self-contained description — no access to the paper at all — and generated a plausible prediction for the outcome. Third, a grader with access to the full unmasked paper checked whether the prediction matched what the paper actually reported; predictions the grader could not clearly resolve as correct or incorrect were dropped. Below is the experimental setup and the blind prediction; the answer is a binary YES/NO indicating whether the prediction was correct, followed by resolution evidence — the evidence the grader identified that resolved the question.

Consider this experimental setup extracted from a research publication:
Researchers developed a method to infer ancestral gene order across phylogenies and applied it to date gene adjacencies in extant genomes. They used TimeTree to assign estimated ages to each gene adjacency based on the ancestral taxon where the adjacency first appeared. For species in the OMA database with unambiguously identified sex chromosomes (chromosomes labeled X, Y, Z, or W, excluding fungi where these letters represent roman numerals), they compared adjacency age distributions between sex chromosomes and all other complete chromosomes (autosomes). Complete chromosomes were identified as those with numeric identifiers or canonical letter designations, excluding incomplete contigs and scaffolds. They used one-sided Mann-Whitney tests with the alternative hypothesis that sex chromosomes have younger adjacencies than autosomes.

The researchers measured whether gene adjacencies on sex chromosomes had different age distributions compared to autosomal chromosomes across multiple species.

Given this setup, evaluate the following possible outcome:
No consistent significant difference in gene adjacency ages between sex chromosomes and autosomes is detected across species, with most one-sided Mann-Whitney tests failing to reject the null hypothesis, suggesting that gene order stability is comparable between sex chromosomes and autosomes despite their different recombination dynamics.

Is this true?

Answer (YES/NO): NO